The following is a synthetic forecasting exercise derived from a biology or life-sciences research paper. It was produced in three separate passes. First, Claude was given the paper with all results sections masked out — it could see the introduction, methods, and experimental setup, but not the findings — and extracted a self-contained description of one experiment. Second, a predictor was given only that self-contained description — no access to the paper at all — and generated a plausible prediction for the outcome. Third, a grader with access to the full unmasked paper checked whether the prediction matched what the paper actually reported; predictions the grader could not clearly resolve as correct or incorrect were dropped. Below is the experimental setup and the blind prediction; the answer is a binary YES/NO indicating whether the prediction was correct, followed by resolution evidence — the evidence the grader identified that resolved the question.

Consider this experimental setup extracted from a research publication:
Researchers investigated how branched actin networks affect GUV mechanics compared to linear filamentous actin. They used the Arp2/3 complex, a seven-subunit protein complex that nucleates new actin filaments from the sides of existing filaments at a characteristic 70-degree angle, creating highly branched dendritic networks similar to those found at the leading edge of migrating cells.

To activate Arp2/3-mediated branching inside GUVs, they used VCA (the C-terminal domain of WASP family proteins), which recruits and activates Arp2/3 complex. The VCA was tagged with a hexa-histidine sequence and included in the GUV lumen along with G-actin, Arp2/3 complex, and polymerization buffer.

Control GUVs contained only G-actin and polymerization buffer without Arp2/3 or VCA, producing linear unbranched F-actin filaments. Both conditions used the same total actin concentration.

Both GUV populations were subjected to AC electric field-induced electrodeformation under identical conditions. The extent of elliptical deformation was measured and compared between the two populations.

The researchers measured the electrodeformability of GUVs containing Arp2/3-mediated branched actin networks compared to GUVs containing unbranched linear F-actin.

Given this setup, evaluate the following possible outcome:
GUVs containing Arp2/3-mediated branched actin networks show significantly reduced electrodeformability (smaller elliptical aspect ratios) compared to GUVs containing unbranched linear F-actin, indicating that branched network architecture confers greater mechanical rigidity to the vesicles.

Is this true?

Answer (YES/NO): YES